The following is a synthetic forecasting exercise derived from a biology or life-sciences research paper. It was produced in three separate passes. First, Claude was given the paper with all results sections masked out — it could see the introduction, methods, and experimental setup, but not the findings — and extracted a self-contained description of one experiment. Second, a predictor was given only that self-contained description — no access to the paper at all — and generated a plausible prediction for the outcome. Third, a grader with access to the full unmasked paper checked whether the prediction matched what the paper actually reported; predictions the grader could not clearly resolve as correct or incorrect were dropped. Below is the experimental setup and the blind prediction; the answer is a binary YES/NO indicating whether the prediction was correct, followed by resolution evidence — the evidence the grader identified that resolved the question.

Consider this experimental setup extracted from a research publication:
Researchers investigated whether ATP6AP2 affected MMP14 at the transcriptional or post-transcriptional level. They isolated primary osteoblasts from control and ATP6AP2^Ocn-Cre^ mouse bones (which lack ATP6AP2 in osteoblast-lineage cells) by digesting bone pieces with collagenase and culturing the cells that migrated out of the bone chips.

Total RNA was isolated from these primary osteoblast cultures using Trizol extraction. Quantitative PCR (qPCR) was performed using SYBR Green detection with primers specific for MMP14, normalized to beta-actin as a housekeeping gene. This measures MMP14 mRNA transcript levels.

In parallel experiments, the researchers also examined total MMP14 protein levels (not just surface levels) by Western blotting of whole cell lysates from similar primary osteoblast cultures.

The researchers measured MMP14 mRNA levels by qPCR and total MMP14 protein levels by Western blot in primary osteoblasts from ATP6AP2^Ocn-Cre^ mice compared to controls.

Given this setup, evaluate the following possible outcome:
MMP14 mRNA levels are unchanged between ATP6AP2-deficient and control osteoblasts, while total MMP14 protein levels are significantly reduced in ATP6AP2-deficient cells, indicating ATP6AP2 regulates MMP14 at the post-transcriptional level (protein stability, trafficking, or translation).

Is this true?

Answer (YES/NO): YES